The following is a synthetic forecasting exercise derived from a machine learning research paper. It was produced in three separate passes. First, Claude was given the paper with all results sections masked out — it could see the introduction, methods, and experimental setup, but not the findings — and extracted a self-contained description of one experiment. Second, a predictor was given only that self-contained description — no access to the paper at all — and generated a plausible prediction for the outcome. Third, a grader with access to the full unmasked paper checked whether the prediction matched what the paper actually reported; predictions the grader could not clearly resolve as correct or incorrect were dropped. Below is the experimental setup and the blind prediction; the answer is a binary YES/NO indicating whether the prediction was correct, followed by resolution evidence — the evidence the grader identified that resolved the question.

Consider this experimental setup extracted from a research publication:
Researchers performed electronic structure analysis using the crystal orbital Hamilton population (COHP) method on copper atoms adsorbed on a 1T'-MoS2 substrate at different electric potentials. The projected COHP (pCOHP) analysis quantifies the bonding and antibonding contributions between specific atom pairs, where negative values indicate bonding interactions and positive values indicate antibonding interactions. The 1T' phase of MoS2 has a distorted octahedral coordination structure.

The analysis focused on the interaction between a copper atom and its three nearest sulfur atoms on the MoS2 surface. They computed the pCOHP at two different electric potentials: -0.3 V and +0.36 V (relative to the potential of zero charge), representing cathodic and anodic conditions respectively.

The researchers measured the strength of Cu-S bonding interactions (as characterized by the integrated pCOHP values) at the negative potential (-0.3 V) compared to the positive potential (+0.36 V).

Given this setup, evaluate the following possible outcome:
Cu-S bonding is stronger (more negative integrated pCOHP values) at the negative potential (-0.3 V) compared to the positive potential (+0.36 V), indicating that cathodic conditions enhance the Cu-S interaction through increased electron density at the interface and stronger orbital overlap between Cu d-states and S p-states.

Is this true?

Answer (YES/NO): NO